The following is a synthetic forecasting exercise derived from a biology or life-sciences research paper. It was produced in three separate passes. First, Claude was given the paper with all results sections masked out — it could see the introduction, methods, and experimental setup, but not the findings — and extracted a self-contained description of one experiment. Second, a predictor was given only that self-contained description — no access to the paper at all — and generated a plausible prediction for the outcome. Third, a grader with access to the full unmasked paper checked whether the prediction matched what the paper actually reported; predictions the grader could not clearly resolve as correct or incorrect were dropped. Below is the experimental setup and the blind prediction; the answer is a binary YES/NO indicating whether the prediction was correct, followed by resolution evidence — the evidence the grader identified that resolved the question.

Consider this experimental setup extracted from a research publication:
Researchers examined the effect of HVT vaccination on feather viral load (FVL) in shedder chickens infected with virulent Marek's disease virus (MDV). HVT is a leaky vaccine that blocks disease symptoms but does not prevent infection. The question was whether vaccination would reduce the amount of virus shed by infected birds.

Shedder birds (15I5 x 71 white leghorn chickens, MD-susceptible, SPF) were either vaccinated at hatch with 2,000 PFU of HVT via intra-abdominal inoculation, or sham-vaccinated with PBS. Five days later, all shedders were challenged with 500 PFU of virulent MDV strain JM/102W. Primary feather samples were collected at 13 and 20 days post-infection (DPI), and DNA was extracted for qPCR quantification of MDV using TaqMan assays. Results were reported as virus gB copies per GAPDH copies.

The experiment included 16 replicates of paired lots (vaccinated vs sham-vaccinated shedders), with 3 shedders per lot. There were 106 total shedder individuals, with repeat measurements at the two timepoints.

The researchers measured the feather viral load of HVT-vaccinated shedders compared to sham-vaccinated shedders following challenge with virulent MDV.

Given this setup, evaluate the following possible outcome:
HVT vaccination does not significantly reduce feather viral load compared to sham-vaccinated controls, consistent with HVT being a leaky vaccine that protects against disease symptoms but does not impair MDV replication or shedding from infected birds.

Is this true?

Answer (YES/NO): NO